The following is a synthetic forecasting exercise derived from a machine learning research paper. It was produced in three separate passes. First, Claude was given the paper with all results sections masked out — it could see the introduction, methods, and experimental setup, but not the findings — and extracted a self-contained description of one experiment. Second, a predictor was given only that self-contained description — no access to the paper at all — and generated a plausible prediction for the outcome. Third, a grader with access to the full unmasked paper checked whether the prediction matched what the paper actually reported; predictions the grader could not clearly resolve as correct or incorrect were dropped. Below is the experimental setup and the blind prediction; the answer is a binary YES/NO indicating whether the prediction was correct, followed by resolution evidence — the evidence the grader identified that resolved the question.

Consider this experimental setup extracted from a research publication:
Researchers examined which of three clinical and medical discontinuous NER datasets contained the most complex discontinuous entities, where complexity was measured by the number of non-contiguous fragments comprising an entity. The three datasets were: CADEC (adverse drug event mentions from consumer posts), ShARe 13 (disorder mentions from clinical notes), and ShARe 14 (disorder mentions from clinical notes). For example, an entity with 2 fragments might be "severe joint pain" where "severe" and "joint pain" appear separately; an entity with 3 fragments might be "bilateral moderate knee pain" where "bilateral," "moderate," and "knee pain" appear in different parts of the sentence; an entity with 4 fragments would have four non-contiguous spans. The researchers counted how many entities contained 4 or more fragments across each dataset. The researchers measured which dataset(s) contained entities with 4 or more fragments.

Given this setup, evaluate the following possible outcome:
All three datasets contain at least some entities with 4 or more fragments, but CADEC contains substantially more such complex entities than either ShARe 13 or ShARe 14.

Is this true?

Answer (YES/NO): NO